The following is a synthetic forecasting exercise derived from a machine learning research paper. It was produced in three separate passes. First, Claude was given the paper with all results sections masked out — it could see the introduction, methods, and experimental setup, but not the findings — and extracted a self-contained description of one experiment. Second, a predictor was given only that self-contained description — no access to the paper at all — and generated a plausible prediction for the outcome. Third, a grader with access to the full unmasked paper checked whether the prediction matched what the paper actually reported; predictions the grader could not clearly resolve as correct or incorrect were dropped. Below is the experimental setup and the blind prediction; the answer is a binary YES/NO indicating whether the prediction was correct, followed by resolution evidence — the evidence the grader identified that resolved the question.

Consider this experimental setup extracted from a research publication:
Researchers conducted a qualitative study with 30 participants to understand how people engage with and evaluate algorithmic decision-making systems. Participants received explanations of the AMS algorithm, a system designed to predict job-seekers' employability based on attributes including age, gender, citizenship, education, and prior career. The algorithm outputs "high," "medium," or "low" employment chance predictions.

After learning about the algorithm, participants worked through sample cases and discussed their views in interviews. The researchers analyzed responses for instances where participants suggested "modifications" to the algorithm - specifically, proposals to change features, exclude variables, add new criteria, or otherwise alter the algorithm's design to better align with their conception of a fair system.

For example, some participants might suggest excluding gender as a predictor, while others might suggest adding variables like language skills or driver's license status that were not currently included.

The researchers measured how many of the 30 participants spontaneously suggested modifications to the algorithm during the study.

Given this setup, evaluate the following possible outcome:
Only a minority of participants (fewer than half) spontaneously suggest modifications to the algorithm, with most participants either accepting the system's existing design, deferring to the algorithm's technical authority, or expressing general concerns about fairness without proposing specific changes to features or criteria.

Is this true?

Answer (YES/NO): NO